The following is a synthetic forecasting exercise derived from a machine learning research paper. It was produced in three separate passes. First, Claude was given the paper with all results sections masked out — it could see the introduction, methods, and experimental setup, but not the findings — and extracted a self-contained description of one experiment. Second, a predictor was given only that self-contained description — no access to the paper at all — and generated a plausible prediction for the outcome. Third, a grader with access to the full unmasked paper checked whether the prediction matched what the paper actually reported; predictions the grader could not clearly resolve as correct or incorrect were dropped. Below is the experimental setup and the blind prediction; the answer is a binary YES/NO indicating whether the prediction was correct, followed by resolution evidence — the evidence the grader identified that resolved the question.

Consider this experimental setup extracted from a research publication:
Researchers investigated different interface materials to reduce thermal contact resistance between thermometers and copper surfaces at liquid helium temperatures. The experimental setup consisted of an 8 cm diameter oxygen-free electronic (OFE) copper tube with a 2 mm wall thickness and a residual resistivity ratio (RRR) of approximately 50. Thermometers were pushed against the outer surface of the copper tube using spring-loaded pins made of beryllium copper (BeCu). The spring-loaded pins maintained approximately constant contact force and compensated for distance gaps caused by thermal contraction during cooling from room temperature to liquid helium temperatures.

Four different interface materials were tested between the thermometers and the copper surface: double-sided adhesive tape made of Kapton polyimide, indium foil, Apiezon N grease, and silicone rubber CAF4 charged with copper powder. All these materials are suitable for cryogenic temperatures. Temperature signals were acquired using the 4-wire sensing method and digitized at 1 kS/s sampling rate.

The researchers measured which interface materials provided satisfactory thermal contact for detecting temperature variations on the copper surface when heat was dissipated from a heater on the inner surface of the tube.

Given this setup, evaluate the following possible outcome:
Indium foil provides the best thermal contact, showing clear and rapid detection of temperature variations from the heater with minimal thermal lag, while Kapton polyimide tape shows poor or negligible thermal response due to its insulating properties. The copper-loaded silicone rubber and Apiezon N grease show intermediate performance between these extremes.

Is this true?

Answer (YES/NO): NO